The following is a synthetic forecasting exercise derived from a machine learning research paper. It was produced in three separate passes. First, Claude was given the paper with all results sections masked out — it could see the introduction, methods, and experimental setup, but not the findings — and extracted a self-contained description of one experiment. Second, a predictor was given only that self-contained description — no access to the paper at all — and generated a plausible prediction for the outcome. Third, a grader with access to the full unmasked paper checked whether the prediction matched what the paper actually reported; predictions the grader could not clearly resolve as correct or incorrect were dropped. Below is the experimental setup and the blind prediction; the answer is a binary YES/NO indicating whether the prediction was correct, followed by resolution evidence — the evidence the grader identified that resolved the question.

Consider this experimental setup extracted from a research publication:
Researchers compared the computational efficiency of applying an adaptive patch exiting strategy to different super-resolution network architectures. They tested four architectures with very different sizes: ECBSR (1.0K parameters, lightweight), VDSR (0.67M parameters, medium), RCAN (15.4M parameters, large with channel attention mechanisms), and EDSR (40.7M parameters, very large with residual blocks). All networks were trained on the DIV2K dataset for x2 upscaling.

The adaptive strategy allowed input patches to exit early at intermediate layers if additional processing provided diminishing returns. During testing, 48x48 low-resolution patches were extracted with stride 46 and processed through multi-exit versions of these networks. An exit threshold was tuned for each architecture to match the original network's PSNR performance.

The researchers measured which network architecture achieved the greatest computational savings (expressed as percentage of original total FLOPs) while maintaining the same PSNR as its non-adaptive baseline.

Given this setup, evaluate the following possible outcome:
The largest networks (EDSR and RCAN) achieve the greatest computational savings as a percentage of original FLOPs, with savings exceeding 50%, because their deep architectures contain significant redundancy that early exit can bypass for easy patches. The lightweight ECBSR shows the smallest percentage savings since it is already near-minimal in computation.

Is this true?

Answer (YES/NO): YES